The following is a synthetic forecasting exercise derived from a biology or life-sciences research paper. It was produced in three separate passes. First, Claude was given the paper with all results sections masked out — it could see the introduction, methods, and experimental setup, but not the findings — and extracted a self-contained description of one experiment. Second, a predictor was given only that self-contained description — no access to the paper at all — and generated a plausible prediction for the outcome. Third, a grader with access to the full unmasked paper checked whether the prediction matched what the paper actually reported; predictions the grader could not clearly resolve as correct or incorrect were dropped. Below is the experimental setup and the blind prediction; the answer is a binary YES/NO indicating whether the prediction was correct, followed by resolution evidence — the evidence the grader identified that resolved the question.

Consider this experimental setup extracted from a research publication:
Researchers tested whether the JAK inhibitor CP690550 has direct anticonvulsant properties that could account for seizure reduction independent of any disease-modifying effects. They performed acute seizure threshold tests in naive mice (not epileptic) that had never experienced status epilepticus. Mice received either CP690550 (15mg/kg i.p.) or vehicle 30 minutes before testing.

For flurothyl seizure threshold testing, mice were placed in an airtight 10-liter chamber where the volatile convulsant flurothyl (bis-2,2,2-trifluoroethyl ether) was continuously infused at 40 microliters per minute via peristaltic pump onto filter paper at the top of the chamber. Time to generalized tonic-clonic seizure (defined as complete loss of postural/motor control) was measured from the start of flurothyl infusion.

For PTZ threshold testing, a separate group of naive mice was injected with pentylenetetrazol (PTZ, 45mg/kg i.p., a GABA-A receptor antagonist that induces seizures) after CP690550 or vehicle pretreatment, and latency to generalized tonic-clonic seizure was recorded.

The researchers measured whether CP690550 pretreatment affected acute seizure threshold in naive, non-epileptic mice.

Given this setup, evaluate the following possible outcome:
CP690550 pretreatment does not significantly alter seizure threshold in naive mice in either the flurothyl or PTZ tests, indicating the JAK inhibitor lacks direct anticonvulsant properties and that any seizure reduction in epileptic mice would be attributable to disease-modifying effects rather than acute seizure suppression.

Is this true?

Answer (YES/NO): YES